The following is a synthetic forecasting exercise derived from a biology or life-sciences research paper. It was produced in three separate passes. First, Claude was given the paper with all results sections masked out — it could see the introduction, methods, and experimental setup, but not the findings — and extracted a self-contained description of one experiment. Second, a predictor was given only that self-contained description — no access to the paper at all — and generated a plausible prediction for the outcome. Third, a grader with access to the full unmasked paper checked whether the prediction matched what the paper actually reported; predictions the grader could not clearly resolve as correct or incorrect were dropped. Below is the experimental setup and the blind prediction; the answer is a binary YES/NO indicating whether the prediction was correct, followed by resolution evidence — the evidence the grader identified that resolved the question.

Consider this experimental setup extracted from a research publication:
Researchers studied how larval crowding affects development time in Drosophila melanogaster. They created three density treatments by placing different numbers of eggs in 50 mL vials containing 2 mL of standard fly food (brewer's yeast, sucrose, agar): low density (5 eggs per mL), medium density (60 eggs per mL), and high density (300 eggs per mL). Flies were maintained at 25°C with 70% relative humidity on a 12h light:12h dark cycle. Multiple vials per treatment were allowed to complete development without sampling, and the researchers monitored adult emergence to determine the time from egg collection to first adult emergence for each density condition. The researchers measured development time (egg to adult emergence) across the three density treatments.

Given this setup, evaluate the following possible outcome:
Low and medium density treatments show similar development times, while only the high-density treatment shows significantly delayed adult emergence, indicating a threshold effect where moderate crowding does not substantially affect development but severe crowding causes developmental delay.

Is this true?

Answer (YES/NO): YES